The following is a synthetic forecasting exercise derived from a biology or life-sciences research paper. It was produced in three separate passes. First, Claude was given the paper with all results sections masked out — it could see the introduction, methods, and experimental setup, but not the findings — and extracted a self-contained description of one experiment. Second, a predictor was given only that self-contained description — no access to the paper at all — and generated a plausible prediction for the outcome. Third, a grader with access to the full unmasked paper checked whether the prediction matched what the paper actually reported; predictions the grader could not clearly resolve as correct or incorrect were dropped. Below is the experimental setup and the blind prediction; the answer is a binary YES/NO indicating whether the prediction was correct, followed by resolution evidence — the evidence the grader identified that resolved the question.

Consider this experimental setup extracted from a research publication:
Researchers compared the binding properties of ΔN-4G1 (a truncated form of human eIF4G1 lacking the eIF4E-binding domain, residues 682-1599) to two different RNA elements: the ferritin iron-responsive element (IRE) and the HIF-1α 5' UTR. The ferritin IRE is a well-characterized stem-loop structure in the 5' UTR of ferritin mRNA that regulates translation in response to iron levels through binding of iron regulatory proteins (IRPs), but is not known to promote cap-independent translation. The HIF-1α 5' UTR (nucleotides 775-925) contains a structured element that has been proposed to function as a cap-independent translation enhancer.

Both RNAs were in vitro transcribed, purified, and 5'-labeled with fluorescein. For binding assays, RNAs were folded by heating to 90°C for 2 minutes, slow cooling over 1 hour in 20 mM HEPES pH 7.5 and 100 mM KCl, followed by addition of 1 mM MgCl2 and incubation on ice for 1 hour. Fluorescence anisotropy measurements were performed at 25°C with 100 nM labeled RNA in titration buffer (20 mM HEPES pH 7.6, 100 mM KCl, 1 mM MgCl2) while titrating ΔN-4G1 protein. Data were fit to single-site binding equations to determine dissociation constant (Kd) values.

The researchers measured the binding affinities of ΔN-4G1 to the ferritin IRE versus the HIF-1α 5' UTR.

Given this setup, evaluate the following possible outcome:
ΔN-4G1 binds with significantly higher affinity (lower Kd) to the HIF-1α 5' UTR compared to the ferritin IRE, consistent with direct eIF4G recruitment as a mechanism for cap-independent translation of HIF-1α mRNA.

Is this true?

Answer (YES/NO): NO